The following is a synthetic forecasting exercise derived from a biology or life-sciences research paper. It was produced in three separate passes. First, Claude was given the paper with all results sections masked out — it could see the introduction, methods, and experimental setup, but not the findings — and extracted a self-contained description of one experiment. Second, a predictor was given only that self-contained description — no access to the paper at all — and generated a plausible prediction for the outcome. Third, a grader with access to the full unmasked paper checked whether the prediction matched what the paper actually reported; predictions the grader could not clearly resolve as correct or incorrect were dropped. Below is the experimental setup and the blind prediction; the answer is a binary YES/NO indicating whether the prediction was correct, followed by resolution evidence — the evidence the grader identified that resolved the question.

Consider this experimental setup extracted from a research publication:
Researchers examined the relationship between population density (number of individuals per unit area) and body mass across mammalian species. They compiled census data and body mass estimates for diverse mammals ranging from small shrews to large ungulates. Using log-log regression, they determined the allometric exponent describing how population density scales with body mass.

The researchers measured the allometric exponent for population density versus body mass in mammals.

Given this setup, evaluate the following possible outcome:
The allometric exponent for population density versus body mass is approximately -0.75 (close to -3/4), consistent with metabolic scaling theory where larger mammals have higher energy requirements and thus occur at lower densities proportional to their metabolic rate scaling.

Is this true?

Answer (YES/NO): YES